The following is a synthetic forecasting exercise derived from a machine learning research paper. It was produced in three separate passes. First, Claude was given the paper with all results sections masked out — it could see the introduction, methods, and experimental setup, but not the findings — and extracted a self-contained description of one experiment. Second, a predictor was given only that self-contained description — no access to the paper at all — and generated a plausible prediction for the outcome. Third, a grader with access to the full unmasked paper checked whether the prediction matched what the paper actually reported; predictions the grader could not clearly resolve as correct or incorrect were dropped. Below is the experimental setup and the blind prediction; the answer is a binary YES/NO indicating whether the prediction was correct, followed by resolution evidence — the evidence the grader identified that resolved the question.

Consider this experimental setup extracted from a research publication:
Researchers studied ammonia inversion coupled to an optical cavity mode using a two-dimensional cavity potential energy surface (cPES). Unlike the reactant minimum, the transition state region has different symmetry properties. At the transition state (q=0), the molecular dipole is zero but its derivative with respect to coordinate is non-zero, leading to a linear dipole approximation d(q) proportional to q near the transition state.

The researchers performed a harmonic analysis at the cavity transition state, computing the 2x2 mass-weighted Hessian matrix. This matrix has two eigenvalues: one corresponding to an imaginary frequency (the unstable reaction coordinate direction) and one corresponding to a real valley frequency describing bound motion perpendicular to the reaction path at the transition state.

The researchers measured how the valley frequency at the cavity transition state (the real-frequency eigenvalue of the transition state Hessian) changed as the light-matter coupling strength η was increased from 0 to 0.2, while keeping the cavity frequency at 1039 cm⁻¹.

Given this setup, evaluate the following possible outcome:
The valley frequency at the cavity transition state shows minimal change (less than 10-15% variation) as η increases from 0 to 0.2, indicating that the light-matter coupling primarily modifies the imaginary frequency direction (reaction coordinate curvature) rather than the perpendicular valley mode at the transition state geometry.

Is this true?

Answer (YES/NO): NO